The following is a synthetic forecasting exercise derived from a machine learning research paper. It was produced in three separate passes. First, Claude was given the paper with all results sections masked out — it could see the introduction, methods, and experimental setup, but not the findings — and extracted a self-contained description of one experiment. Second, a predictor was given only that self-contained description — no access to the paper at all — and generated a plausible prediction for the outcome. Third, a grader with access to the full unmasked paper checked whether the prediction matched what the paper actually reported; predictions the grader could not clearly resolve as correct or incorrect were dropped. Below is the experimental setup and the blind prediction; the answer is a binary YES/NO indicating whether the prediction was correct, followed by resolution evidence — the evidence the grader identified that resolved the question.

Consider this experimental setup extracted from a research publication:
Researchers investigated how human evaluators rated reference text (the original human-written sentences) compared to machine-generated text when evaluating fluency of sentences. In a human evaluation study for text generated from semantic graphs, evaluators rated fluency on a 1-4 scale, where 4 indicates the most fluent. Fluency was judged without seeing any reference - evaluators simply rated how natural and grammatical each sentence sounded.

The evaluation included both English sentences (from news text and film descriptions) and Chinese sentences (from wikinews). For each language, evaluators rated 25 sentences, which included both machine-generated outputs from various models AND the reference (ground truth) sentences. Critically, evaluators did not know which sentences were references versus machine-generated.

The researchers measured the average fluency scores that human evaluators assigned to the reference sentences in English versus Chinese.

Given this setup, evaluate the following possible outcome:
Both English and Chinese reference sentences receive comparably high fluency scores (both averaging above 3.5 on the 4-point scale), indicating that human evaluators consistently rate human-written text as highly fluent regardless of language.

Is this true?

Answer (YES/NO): NO